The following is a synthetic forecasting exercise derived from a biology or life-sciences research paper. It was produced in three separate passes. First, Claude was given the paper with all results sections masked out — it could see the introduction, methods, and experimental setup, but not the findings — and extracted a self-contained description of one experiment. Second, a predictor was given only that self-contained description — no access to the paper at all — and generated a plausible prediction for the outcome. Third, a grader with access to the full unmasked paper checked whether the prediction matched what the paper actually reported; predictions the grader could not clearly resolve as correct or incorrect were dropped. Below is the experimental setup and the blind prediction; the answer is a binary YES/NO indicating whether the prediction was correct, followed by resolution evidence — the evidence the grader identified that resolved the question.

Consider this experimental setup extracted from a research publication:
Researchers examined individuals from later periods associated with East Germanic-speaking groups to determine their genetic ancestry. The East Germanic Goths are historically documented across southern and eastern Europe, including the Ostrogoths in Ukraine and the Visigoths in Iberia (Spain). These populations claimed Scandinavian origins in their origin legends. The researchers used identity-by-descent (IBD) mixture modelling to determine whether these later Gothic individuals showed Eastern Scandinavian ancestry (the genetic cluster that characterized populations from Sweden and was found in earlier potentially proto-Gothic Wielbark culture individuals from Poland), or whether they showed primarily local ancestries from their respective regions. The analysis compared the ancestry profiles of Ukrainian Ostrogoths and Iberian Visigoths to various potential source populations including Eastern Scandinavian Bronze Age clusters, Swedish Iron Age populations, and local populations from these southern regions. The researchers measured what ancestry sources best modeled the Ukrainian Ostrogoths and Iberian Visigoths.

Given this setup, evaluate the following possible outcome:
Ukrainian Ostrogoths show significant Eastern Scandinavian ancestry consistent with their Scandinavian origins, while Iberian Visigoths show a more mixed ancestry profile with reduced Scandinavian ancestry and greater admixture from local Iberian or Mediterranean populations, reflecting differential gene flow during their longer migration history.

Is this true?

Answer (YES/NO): NO